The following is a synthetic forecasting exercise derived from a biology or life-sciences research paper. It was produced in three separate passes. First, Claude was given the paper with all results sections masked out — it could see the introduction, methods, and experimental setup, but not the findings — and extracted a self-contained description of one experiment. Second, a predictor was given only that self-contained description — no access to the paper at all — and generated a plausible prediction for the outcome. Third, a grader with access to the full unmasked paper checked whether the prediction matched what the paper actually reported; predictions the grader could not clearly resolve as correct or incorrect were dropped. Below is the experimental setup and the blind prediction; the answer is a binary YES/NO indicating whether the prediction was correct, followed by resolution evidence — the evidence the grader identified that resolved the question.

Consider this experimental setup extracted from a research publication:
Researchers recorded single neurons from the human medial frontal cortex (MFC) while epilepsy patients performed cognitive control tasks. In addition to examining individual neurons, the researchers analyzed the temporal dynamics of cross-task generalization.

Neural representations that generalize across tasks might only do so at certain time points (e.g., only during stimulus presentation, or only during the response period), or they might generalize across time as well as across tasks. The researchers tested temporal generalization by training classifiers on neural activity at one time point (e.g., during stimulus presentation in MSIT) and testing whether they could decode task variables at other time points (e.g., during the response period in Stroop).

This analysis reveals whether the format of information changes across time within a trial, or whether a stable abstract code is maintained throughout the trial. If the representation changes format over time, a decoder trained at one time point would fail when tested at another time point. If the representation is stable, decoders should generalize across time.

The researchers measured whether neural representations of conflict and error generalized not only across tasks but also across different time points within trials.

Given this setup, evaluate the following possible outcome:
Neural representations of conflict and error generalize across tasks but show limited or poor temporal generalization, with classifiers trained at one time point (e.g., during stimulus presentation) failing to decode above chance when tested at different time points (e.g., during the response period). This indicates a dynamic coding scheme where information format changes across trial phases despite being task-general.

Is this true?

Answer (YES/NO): YES